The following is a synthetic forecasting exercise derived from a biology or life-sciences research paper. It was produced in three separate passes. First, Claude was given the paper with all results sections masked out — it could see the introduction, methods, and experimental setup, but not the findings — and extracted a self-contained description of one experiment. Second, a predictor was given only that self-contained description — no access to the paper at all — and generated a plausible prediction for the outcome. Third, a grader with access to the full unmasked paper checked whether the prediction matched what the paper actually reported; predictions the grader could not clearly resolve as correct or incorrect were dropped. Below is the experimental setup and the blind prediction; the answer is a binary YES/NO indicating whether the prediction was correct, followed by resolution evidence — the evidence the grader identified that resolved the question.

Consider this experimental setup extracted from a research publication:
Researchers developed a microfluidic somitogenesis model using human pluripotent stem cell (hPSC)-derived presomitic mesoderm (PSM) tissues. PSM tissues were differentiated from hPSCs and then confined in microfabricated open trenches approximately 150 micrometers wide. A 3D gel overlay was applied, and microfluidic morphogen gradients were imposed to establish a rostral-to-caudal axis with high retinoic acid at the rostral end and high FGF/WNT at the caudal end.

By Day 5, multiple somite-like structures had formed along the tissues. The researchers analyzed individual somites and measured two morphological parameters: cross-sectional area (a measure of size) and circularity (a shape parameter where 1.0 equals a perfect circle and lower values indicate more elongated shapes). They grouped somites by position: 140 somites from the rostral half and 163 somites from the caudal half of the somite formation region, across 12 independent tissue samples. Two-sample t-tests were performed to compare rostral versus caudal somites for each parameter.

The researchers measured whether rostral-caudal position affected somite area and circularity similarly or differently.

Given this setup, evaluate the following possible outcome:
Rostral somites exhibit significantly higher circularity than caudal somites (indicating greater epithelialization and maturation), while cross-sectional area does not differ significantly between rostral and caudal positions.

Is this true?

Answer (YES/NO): NO